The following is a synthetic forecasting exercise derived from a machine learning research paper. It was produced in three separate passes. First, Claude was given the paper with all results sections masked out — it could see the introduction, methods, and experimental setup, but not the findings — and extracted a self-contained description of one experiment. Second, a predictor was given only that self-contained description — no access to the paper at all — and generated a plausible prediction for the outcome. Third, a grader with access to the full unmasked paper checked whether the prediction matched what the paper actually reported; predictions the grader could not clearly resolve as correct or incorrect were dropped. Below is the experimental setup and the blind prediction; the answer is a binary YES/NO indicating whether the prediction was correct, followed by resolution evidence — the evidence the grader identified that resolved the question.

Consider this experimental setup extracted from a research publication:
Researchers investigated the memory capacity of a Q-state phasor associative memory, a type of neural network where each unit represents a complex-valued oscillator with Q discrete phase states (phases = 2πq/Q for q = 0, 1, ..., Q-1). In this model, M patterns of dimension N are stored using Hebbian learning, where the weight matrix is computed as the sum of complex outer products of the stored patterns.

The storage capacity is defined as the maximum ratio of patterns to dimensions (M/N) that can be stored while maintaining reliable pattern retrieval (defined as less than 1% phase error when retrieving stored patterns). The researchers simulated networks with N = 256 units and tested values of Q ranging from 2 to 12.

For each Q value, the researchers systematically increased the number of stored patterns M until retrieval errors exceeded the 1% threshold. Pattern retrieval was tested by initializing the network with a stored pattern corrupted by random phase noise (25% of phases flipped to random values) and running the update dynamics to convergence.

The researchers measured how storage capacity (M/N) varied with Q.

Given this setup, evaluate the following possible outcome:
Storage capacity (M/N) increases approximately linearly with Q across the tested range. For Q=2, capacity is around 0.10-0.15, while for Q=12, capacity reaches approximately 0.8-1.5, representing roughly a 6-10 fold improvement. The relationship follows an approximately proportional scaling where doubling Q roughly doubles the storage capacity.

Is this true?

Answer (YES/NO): NO